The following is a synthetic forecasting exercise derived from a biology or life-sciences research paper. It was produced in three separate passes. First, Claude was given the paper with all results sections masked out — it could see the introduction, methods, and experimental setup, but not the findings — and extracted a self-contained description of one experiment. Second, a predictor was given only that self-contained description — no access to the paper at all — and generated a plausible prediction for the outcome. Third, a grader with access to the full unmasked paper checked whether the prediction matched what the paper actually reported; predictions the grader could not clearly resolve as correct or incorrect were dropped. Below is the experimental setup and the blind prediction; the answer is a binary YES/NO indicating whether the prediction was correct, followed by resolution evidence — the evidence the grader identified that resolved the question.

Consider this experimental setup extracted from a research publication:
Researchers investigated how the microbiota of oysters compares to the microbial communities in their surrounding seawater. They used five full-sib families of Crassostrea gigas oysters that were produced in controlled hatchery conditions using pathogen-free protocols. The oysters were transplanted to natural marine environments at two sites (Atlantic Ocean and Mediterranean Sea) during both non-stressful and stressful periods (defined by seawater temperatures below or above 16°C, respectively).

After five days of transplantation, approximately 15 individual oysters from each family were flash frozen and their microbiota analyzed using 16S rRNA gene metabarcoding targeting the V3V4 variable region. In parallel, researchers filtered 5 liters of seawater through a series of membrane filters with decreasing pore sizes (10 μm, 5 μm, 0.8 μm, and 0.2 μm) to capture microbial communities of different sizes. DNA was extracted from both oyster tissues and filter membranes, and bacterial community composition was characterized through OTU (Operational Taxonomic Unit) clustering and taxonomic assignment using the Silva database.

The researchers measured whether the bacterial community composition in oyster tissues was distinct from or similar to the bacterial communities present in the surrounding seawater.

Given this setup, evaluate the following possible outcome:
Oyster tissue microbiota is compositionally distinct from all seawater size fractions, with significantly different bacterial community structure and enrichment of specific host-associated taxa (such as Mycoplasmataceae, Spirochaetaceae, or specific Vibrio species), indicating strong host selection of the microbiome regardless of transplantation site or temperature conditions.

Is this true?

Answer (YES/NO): NO